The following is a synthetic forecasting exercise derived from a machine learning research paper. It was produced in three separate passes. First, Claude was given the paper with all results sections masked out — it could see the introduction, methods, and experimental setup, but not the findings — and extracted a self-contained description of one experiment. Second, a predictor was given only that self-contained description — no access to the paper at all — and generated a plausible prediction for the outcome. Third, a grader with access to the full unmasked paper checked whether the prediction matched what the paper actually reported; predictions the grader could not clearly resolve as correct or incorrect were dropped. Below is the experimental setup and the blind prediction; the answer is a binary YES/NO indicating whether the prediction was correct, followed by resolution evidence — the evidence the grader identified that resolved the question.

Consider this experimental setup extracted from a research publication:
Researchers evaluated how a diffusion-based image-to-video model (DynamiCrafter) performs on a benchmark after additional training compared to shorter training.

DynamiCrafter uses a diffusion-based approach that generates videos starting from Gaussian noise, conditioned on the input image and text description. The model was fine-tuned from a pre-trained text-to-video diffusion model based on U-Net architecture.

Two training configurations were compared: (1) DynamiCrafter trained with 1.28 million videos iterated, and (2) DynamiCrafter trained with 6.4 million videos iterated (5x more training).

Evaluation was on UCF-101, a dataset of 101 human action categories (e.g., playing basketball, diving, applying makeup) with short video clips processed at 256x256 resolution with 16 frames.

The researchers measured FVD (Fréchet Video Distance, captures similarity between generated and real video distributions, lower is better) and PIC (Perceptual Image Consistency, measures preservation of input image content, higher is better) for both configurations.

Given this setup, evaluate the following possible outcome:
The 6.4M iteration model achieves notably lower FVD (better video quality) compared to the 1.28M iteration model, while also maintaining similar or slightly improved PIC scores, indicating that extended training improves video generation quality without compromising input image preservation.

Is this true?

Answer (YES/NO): NO